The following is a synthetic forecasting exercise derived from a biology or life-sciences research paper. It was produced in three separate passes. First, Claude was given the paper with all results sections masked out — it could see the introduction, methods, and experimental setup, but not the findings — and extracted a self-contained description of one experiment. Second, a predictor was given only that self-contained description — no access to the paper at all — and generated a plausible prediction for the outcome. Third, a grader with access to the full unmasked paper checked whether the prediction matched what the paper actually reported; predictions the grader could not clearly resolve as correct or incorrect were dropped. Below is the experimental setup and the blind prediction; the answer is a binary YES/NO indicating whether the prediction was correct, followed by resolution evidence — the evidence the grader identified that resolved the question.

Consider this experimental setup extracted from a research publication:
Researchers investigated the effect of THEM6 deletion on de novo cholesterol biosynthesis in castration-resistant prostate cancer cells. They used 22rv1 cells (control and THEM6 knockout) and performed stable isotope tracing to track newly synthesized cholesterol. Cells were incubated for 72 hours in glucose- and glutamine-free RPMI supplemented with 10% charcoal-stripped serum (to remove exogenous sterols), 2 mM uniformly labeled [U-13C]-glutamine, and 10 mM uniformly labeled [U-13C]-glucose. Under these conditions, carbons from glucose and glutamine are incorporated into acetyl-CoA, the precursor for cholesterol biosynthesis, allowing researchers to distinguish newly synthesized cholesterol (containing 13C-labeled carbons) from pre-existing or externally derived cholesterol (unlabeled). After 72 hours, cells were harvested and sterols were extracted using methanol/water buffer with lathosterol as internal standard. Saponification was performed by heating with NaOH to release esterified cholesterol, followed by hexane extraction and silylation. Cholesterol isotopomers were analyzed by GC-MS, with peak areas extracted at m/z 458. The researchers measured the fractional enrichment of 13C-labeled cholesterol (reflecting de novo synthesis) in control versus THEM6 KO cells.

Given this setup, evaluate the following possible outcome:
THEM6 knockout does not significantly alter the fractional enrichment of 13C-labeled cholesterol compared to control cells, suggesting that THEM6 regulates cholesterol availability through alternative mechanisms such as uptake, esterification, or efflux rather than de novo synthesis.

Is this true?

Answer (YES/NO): NO